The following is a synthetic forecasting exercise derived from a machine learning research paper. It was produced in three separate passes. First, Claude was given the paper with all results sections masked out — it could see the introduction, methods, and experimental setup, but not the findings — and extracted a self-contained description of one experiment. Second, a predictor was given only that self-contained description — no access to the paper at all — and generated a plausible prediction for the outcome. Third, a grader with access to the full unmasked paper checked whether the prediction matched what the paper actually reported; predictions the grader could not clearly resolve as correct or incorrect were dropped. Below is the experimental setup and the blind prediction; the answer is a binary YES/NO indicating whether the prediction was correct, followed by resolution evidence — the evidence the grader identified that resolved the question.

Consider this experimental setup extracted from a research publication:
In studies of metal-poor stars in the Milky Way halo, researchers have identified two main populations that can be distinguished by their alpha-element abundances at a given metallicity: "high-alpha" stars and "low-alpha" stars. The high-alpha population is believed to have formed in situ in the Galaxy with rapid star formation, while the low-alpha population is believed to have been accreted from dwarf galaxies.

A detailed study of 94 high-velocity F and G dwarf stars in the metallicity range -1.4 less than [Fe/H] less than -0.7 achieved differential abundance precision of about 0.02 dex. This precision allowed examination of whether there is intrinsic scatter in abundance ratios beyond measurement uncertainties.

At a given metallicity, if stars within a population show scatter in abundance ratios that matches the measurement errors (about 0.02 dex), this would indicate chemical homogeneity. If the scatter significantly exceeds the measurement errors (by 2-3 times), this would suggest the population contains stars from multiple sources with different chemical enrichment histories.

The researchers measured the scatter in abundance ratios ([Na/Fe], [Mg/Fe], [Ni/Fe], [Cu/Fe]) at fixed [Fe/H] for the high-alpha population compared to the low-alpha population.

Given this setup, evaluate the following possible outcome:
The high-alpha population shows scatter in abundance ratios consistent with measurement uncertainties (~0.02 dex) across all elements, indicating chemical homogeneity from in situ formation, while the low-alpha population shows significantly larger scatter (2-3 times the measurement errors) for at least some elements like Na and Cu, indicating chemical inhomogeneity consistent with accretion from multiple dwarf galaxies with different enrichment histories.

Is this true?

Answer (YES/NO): YES